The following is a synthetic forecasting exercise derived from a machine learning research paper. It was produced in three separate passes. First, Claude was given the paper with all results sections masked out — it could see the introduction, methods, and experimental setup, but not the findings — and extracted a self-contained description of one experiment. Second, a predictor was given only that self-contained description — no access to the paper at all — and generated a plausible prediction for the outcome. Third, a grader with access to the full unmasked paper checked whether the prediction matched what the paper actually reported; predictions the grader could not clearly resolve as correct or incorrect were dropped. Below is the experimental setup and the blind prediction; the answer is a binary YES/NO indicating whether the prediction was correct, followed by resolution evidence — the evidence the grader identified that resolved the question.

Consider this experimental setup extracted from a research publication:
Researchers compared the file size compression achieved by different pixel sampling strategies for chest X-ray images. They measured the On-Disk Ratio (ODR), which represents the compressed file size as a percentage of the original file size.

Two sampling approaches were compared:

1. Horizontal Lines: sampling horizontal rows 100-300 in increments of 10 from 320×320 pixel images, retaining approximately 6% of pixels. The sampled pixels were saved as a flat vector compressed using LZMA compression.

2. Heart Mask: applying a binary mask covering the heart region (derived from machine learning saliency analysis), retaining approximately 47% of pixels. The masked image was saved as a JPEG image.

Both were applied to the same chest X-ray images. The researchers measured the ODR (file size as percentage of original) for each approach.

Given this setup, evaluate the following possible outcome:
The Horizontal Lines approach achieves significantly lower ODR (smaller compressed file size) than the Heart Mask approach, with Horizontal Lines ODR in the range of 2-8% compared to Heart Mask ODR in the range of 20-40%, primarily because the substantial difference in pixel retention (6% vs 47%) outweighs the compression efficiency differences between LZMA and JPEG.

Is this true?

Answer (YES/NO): NO